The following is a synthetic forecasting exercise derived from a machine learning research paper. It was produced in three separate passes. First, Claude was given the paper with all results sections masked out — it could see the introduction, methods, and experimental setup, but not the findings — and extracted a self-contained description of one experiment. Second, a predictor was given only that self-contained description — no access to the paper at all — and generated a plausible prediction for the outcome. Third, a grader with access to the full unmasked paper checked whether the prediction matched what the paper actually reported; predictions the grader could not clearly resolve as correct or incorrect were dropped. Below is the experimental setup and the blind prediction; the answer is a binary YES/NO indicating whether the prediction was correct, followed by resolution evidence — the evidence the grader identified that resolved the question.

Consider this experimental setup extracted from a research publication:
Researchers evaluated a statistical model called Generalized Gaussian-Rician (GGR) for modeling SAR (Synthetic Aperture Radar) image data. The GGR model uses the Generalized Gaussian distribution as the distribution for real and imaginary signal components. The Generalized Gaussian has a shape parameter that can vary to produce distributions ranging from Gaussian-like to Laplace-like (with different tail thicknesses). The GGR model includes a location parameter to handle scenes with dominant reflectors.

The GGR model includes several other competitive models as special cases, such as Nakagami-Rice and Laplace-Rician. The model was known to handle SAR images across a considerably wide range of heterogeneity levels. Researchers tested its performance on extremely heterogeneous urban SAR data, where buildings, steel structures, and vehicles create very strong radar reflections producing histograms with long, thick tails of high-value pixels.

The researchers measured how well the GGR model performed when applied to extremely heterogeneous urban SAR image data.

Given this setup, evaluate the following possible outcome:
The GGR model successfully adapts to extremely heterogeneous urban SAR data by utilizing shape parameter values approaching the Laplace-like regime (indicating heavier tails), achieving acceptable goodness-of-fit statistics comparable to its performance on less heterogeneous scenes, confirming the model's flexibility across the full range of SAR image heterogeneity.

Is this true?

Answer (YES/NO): NO